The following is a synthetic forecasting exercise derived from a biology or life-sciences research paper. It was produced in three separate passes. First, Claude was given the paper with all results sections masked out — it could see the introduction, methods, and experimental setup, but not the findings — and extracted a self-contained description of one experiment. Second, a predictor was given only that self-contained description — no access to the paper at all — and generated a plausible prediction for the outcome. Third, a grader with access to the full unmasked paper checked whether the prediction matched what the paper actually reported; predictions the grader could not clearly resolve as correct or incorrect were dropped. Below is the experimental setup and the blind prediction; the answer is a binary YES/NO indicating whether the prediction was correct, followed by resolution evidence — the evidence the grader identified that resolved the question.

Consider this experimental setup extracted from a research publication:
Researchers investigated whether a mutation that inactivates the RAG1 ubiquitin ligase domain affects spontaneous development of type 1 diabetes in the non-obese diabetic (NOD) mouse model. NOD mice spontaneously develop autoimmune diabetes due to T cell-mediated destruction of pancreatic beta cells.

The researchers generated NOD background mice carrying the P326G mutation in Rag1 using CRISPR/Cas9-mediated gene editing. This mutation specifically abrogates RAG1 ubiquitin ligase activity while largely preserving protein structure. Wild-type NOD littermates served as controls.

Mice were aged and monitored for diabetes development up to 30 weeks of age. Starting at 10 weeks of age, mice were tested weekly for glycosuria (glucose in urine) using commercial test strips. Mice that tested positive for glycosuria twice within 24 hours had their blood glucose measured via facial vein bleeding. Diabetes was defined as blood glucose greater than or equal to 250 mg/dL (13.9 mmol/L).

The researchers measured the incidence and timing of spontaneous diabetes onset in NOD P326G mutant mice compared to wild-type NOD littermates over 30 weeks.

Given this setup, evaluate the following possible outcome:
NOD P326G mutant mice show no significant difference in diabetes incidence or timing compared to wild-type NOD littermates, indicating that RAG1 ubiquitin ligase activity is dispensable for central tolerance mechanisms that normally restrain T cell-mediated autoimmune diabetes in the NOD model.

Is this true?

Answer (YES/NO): NO